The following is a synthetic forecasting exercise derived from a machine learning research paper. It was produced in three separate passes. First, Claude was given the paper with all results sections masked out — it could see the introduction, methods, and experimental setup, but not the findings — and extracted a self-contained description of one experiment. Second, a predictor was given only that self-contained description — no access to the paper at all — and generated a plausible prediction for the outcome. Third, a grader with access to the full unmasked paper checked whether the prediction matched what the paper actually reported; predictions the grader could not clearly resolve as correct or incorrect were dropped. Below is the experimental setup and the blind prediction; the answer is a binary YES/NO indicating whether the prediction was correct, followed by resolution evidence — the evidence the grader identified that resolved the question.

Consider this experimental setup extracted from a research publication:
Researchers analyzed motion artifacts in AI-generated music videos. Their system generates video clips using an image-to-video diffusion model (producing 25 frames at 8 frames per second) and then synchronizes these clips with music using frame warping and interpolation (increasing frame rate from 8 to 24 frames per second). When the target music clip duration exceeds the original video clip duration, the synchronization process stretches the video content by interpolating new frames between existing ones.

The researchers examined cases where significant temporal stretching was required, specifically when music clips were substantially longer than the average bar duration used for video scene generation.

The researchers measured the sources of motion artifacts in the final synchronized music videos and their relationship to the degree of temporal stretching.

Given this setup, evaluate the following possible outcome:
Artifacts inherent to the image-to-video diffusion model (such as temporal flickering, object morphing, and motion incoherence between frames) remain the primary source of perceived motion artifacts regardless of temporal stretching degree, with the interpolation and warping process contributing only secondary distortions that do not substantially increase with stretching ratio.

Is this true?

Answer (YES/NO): NO